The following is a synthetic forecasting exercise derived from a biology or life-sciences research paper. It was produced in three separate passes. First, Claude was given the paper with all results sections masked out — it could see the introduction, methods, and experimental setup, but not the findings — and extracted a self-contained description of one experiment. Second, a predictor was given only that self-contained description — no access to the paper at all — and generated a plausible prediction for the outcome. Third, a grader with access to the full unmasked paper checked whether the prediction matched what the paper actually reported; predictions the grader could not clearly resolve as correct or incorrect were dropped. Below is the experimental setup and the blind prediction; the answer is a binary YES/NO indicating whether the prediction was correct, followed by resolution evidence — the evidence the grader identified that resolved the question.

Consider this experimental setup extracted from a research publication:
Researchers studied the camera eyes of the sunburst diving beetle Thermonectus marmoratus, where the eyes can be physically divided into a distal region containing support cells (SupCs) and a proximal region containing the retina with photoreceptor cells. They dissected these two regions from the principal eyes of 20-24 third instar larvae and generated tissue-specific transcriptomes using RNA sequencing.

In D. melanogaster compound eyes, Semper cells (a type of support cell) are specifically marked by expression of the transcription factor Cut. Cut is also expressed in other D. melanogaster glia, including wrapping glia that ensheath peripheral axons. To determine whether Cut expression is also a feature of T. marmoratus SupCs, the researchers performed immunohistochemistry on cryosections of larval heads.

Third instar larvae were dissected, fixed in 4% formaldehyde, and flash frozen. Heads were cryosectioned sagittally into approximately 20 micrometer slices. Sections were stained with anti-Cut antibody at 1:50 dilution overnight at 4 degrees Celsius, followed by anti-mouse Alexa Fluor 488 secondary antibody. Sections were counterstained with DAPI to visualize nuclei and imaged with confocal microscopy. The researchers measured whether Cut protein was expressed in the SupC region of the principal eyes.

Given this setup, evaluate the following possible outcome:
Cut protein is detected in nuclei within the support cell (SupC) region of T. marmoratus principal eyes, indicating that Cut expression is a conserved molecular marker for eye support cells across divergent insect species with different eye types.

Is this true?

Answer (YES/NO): YES